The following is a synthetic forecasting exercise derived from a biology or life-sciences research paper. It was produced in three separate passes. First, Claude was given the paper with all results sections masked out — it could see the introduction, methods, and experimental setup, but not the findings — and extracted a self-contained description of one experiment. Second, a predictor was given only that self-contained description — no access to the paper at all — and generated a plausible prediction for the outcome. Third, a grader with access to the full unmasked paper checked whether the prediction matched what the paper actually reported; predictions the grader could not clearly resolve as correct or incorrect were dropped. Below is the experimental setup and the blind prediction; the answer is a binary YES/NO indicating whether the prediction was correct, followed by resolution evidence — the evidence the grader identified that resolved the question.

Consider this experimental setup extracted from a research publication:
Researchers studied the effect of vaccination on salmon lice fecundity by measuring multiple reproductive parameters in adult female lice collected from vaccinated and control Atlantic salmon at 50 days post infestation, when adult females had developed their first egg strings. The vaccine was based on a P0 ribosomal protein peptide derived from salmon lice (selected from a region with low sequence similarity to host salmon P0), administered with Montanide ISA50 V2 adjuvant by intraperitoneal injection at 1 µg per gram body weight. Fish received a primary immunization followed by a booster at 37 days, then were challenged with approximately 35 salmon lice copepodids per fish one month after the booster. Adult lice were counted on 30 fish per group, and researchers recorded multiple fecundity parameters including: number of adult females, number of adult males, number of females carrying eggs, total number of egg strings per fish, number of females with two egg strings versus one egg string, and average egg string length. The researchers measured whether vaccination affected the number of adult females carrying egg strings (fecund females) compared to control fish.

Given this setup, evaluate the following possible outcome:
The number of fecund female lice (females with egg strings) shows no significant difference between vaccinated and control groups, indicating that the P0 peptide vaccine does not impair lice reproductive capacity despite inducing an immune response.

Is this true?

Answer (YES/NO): NO